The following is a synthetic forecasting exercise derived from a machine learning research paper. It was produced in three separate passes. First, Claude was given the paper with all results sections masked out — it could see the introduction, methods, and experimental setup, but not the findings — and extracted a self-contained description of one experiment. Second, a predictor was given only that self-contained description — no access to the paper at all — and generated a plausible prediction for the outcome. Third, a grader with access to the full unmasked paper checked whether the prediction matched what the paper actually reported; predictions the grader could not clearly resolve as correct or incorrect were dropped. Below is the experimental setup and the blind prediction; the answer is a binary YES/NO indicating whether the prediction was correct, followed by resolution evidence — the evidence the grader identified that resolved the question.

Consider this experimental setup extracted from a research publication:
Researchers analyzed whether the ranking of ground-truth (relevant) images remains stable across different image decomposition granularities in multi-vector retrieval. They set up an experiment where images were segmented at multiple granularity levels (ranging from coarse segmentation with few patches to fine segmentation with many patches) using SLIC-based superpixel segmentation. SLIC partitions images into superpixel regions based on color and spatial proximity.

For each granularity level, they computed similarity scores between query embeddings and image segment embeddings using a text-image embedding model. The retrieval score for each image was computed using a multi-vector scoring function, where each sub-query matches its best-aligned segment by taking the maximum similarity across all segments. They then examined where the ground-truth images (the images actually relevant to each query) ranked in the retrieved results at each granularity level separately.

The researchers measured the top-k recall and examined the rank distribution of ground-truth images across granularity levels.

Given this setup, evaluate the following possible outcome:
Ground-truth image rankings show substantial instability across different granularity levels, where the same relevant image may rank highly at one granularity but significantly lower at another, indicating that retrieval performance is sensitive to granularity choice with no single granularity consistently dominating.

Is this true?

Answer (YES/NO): NO